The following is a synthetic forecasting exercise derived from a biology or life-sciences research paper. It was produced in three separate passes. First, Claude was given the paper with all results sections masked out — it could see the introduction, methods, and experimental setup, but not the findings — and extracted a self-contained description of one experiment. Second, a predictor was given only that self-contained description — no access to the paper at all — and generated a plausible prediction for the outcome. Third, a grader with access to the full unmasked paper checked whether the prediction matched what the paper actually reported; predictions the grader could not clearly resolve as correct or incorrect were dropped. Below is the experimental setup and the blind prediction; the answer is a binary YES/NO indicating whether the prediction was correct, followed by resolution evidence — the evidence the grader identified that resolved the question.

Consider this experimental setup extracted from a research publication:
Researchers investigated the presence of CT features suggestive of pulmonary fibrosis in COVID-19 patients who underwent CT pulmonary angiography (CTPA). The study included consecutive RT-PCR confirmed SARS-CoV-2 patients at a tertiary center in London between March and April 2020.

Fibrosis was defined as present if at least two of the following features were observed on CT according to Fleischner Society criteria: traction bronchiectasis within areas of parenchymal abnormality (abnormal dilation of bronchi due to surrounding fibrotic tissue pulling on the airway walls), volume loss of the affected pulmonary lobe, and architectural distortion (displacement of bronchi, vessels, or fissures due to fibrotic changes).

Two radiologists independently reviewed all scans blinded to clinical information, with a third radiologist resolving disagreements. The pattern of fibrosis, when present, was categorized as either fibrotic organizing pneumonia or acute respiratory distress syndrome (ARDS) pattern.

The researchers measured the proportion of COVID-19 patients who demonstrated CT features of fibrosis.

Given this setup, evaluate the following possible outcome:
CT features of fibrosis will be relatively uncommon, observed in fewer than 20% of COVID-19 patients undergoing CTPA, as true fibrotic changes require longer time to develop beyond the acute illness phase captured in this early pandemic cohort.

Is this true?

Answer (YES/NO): YES